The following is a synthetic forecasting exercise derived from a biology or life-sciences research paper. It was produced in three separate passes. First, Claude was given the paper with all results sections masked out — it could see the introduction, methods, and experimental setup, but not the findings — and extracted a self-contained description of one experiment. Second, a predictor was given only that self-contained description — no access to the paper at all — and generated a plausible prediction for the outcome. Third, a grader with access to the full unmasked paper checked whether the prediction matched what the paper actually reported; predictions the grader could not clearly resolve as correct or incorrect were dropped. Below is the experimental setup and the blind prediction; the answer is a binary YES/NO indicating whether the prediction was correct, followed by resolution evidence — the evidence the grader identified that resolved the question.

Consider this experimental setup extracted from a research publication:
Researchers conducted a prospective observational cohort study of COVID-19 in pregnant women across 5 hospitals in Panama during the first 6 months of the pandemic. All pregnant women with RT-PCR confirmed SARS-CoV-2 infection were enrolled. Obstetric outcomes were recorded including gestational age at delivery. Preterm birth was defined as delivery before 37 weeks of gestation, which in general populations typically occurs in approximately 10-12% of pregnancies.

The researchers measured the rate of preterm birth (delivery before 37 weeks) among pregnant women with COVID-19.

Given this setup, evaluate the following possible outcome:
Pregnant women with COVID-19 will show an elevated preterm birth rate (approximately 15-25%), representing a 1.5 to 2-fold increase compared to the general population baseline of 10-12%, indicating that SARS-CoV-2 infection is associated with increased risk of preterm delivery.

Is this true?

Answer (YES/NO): NO